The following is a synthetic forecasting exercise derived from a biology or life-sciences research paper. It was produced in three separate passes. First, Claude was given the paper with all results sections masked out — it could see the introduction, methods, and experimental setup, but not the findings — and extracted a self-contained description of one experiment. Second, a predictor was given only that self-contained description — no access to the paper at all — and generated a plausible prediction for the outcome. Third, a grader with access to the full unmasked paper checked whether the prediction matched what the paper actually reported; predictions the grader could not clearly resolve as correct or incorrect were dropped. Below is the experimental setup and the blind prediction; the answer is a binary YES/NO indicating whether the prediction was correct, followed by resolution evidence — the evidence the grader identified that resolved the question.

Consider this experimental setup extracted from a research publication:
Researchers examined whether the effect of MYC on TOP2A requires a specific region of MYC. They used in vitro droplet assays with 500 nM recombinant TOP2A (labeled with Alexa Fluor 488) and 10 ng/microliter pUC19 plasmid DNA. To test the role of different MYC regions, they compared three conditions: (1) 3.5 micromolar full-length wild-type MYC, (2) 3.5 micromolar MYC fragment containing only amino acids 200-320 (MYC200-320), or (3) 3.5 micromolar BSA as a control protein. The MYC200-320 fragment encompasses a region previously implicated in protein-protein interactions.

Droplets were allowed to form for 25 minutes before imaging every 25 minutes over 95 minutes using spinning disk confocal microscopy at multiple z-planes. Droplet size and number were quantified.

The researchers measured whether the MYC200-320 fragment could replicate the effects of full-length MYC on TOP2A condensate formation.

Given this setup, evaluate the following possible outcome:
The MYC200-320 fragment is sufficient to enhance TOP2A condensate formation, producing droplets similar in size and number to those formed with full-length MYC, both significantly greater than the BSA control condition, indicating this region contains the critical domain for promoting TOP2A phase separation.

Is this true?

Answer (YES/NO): NO